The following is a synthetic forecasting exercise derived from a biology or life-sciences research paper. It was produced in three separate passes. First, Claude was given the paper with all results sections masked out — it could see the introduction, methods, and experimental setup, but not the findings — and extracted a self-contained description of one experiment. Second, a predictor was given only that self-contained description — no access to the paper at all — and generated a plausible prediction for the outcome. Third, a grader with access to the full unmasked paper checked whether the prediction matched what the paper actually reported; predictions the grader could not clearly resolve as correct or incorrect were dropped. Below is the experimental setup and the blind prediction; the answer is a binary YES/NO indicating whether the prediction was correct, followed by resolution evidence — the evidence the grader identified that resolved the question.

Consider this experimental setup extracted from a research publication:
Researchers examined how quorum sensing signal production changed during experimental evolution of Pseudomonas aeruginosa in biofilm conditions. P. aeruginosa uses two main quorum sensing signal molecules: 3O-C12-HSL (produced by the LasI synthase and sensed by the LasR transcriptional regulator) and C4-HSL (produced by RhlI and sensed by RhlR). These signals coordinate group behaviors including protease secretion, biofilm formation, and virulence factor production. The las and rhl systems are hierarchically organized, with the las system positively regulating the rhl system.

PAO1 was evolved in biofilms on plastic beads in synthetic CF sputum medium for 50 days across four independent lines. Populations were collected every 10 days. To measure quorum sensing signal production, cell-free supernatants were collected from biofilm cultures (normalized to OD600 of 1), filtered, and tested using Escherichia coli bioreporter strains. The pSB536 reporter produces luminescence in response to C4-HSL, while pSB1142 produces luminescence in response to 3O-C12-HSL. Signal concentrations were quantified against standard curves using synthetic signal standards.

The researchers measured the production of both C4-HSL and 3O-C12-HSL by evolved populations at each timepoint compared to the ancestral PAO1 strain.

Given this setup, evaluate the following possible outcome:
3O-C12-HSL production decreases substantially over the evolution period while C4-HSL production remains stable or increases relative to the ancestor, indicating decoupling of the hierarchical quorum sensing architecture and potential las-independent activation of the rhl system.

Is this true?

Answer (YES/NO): YES